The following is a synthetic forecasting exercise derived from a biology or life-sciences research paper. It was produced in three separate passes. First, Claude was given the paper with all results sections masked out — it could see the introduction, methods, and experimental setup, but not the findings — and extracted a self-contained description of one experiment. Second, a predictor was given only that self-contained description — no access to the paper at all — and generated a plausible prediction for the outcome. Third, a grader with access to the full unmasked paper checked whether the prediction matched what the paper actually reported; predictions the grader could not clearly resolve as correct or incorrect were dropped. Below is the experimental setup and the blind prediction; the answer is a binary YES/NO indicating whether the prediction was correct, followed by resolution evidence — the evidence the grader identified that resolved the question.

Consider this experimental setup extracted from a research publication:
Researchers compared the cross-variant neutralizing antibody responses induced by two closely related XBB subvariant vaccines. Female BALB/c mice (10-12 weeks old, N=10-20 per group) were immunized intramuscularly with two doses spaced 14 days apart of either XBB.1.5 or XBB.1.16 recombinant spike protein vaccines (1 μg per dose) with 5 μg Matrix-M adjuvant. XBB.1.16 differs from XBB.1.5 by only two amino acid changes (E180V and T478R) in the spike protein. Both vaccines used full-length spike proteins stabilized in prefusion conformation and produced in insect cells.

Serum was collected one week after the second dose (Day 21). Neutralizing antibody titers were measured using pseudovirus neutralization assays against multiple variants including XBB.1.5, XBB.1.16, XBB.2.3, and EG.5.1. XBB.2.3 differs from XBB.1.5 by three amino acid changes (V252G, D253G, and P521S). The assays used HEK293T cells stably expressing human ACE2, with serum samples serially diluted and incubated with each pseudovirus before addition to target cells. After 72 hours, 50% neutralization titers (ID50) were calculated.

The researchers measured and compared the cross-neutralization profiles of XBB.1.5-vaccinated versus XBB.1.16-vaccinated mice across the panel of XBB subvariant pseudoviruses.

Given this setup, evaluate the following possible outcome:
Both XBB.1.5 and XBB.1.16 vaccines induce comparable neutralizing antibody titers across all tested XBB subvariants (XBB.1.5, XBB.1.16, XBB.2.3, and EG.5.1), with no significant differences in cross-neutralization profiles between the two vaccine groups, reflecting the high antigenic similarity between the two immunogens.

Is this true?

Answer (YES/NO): NO